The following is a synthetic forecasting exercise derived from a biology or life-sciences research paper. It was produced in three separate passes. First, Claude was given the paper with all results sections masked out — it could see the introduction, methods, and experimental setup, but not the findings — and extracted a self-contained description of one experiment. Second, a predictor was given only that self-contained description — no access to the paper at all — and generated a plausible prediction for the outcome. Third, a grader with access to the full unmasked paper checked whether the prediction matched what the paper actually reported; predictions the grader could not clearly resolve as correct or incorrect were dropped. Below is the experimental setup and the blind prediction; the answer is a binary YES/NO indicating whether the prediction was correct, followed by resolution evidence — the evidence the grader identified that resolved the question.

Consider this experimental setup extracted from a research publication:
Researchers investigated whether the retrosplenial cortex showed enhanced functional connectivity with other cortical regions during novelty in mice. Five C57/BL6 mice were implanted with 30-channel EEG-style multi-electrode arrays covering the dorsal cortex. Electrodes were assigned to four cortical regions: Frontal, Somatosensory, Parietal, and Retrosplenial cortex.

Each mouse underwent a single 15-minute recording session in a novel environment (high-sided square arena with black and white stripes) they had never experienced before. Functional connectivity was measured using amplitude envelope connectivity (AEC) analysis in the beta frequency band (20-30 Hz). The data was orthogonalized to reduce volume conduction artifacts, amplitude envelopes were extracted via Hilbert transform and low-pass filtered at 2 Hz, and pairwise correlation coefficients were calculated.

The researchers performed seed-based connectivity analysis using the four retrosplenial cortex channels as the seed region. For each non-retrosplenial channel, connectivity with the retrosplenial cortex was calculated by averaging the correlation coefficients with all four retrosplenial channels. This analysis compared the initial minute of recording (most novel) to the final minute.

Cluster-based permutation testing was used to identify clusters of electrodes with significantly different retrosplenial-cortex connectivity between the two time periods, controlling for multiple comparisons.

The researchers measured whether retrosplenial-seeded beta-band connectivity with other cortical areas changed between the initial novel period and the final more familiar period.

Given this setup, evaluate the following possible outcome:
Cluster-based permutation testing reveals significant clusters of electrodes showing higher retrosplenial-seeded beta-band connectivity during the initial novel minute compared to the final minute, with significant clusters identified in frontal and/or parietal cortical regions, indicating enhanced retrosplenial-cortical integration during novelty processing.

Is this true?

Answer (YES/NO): YES